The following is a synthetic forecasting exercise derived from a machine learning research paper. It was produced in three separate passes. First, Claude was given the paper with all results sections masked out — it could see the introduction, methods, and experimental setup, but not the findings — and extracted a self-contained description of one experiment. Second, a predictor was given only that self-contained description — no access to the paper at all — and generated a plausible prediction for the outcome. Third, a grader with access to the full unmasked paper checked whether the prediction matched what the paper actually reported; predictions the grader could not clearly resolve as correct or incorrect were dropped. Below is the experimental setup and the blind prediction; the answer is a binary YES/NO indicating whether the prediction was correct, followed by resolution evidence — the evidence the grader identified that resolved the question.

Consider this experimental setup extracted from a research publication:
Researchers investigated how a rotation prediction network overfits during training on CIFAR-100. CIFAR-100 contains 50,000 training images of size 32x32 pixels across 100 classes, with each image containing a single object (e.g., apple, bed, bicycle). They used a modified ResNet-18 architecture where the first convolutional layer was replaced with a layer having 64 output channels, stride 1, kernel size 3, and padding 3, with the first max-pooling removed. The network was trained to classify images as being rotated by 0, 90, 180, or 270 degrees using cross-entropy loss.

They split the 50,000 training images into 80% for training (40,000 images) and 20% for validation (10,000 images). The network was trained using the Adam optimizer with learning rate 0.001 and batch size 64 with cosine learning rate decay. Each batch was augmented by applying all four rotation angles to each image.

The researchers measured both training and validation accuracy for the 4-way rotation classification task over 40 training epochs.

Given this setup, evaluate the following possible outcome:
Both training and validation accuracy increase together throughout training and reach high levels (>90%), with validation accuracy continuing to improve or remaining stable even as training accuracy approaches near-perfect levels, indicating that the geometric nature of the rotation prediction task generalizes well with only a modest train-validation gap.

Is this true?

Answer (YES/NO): NO